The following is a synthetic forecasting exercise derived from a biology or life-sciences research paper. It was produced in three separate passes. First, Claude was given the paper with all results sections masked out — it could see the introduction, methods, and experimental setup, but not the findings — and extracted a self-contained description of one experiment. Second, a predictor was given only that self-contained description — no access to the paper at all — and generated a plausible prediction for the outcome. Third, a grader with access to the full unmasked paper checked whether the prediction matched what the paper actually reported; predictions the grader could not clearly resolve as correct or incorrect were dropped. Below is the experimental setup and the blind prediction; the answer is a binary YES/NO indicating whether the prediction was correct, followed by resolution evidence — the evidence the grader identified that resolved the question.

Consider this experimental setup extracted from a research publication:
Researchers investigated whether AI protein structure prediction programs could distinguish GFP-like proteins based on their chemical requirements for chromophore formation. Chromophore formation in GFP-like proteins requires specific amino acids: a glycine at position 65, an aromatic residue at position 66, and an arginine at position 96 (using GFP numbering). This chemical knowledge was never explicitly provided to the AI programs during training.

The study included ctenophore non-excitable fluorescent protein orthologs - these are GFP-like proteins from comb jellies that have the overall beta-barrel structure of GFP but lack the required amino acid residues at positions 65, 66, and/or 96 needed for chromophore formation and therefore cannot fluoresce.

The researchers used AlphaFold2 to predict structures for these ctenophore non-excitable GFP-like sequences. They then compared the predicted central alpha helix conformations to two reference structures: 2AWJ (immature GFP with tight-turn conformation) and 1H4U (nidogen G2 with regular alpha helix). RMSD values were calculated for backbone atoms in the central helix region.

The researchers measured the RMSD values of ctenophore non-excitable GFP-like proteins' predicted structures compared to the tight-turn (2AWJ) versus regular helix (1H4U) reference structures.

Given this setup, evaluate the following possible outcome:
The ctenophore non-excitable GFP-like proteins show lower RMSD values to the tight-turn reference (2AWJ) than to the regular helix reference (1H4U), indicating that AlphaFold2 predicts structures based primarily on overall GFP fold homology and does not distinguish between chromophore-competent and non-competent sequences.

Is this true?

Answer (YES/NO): NO